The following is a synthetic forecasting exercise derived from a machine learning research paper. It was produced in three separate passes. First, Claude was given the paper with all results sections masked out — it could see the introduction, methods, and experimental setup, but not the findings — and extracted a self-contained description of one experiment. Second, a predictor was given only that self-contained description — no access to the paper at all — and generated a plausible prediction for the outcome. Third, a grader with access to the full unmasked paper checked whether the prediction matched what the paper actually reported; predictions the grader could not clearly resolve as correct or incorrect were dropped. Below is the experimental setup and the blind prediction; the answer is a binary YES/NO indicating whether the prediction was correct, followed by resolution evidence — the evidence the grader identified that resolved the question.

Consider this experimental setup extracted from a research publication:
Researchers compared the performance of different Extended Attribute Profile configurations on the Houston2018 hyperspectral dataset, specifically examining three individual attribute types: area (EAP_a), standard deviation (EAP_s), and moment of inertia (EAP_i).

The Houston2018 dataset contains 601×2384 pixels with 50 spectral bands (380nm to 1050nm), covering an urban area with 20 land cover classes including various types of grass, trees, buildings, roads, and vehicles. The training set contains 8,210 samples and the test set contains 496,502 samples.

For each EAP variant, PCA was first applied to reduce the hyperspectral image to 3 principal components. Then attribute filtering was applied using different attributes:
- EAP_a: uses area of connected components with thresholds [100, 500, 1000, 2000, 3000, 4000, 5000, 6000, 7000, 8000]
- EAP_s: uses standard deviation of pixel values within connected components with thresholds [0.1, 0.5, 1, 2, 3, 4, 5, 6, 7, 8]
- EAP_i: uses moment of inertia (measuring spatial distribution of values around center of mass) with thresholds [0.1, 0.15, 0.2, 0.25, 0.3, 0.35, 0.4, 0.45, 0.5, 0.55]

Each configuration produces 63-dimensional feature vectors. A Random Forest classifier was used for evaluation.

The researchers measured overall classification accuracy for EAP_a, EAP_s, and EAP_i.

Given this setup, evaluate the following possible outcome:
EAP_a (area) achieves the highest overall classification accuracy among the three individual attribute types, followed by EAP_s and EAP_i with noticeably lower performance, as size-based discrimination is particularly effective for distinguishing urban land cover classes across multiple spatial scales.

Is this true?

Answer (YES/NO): NO